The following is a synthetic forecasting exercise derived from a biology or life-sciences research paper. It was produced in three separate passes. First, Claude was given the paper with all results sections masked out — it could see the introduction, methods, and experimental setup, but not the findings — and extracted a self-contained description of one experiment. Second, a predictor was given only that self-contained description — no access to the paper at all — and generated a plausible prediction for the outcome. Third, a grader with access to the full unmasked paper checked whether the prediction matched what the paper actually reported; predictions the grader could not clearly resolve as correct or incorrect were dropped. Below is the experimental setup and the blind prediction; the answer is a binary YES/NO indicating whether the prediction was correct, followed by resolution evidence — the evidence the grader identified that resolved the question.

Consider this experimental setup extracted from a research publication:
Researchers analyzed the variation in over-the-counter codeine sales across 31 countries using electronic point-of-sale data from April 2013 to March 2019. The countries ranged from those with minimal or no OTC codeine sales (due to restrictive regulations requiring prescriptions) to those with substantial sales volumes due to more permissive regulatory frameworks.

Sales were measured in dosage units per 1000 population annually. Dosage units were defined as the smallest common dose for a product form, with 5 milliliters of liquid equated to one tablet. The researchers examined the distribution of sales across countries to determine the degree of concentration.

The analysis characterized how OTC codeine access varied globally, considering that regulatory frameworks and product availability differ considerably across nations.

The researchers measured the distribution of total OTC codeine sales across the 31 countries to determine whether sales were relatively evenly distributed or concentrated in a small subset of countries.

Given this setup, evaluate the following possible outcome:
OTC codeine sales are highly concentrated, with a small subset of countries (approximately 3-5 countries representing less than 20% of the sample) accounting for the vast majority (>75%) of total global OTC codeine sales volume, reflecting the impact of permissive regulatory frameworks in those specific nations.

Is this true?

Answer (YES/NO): YES